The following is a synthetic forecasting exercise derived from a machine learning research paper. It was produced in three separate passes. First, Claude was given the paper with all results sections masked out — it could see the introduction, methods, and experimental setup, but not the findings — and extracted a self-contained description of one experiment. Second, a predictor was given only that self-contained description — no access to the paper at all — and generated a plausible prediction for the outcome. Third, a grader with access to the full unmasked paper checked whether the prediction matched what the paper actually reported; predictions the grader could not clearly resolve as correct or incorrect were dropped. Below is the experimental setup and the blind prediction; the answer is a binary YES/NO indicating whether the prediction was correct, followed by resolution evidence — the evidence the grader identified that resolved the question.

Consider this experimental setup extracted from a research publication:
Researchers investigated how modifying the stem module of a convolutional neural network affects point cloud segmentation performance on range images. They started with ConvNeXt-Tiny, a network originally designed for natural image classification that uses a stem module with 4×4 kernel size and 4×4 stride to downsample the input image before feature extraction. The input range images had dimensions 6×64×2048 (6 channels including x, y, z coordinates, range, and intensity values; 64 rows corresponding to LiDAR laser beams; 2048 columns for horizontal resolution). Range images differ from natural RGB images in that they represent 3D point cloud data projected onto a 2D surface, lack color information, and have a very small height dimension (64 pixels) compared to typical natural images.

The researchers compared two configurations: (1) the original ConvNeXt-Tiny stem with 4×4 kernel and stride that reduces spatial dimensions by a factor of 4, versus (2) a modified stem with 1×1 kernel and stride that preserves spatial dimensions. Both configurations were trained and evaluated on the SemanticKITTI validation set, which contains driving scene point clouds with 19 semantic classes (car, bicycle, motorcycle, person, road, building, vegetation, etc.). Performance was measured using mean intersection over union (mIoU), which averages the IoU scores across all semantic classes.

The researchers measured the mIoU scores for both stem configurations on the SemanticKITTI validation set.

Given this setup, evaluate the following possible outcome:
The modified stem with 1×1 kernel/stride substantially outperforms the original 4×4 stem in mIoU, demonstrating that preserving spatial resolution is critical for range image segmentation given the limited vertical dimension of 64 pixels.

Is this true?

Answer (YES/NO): YES